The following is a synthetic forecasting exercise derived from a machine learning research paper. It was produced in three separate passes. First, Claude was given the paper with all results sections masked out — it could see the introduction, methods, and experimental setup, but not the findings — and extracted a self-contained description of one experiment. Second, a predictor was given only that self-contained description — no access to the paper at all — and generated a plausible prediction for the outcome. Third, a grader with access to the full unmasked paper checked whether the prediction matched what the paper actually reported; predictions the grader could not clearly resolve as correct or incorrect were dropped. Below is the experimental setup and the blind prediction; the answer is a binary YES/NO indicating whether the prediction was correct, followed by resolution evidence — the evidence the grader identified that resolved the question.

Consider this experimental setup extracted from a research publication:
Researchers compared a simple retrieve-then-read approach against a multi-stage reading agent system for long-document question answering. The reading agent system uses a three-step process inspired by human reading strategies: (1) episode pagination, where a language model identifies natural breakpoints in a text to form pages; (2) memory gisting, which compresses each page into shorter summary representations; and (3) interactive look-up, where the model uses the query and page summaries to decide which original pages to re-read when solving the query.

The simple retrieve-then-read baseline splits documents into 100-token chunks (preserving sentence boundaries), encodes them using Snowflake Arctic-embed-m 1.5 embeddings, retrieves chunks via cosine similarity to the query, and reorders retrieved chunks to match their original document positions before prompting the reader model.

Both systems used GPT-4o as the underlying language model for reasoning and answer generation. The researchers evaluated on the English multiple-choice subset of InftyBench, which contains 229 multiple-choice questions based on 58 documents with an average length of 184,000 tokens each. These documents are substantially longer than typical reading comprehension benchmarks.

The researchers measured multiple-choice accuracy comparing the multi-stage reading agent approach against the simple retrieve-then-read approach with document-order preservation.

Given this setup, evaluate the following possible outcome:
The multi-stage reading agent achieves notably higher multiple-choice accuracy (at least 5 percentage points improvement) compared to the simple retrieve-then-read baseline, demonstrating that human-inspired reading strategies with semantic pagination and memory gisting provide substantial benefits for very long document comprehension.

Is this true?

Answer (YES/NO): NO